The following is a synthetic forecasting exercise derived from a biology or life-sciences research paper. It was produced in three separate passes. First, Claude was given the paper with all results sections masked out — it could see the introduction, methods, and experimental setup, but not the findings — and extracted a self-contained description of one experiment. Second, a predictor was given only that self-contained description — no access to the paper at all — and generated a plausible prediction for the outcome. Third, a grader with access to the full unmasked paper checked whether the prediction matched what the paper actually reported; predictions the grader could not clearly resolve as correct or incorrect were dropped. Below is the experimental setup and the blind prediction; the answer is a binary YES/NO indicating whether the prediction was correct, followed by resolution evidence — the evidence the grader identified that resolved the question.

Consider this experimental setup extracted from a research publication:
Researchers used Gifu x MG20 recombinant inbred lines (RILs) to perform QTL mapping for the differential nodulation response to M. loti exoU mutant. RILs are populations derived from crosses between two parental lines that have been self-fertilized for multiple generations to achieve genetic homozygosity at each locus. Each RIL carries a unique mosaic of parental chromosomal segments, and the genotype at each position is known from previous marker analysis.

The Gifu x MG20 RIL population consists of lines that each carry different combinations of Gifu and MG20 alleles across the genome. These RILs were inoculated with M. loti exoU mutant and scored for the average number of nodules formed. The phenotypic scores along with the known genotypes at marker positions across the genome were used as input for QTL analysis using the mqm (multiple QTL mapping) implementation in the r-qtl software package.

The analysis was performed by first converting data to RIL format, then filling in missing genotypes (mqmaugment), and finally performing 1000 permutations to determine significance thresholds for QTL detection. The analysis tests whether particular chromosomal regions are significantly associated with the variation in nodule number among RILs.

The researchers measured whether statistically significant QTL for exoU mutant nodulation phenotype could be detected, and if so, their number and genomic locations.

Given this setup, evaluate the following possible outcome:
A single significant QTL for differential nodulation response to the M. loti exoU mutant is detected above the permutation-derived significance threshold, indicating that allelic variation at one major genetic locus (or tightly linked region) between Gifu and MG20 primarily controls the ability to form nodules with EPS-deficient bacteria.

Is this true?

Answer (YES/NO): NO